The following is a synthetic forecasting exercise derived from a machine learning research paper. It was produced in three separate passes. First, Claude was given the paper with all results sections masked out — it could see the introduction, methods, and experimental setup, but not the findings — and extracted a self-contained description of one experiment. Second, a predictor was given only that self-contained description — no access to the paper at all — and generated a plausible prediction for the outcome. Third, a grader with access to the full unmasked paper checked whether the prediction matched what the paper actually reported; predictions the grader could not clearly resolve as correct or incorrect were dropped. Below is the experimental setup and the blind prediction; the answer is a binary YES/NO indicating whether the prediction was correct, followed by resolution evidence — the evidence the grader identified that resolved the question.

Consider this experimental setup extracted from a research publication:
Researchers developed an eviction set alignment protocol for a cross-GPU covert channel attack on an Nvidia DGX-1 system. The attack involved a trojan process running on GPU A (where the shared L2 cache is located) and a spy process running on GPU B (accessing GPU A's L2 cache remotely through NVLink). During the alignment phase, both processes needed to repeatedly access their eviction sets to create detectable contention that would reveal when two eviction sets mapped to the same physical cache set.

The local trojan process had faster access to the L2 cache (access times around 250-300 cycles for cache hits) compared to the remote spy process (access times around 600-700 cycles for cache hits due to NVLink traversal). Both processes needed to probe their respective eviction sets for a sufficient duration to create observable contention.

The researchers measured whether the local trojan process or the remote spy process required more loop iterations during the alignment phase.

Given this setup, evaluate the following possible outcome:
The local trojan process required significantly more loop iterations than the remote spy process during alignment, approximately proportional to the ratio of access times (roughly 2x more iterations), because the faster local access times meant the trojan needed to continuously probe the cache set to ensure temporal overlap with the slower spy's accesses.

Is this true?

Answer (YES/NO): NO